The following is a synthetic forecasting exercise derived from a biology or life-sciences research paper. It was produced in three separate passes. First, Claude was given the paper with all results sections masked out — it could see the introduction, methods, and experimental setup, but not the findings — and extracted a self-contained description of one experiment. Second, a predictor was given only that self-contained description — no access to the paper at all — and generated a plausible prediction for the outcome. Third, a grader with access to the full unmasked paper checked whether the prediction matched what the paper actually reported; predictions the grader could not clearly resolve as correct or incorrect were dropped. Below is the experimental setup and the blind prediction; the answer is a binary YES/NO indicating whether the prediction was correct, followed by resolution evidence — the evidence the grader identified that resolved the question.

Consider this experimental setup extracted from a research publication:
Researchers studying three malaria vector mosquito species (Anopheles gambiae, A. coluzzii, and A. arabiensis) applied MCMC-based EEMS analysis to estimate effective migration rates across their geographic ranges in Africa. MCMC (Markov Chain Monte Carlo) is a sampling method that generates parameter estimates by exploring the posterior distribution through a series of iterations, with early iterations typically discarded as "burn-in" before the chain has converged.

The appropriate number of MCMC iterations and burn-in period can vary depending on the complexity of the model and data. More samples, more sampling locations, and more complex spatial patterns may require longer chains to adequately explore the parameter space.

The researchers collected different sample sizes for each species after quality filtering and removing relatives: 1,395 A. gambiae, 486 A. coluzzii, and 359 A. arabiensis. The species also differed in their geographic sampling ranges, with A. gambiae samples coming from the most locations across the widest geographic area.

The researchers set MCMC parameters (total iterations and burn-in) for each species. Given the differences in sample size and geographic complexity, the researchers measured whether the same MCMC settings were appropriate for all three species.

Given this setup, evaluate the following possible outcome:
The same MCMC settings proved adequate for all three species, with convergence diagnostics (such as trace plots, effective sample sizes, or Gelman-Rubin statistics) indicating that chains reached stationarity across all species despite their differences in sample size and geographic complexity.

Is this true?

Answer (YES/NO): NO